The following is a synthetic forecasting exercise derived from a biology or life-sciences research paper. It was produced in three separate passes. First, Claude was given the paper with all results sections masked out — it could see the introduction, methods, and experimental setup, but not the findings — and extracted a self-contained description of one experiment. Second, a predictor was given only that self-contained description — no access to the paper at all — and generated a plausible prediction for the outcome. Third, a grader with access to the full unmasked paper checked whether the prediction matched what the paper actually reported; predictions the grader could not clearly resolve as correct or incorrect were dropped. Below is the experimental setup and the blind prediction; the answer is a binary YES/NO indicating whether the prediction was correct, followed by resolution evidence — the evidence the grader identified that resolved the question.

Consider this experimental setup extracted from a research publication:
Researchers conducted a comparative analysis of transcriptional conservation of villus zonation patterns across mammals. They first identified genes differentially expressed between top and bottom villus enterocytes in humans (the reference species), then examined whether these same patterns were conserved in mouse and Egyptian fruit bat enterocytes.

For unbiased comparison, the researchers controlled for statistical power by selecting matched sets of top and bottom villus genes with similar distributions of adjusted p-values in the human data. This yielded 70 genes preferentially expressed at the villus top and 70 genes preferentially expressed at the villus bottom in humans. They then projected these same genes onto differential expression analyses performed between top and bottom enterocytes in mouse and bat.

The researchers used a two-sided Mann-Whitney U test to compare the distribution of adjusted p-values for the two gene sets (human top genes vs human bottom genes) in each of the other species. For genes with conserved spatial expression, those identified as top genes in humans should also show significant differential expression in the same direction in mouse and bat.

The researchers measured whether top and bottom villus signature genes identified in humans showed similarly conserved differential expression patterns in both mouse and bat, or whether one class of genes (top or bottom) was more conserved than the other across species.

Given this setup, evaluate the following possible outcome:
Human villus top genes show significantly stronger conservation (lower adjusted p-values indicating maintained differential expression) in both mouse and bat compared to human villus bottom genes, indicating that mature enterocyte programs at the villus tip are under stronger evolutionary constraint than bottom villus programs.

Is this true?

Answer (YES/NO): NO